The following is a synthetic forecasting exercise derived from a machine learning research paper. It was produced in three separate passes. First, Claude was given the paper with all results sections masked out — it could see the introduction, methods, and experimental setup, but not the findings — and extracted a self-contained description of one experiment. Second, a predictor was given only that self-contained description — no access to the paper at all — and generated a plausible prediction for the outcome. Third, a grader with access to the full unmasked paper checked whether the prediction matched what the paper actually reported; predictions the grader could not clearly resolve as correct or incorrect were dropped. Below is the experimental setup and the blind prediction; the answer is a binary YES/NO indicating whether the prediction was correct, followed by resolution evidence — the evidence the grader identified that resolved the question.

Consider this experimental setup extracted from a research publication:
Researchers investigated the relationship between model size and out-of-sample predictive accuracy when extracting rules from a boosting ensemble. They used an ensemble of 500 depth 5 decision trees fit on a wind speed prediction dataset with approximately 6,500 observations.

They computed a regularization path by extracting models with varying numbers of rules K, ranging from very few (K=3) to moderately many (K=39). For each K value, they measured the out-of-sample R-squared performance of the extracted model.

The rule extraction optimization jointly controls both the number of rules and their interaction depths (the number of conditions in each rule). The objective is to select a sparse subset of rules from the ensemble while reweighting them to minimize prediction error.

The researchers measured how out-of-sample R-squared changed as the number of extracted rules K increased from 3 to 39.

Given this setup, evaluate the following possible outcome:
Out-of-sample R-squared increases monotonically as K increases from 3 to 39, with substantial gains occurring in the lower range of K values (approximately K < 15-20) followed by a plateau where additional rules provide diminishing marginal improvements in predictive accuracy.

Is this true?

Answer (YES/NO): YES